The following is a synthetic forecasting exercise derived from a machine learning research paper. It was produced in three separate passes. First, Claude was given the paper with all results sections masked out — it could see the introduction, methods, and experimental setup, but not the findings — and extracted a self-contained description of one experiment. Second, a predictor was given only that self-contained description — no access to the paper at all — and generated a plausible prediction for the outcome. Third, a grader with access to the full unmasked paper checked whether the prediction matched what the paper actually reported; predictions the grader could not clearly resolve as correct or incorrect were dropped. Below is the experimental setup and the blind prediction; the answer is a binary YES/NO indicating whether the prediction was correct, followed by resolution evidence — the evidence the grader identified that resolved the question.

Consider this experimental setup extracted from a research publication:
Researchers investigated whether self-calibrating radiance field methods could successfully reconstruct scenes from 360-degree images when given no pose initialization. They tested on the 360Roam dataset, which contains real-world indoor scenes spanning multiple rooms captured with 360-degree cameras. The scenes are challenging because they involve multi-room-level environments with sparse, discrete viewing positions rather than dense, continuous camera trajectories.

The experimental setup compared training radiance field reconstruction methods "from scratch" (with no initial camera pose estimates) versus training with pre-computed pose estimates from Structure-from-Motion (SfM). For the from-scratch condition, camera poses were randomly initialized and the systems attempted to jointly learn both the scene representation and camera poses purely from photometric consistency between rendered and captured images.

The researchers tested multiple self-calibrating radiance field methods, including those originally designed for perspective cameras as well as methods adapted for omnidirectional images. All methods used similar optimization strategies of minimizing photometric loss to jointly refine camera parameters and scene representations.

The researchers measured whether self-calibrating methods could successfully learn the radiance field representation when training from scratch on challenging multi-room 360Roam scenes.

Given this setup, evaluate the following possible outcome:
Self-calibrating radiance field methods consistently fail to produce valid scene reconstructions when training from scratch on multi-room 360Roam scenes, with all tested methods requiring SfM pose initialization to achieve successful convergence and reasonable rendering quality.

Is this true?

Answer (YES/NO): YES